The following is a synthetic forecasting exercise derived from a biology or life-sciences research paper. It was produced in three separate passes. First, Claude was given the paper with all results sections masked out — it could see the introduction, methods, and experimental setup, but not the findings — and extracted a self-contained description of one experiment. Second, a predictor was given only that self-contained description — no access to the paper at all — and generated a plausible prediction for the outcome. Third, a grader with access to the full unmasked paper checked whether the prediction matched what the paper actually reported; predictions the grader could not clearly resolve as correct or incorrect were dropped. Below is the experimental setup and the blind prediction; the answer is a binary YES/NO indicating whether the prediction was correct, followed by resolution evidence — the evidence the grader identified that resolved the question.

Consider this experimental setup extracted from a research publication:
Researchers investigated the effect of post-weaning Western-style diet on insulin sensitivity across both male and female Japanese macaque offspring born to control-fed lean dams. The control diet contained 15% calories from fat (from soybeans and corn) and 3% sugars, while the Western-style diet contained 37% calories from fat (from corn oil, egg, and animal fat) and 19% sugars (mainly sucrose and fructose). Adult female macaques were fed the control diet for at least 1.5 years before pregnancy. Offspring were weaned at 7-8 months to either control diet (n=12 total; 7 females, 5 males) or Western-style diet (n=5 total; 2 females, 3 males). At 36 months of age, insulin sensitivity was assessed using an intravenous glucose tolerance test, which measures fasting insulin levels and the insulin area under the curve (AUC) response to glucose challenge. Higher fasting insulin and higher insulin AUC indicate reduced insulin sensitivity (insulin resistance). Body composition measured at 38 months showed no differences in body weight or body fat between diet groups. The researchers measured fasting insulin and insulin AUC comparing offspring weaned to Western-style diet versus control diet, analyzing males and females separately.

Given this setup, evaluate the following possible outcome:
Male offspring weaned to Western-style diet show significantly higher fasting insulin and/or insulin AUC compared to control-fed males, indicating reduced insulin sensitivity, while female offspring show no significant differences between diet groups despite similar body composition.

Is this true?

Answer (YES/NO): NO